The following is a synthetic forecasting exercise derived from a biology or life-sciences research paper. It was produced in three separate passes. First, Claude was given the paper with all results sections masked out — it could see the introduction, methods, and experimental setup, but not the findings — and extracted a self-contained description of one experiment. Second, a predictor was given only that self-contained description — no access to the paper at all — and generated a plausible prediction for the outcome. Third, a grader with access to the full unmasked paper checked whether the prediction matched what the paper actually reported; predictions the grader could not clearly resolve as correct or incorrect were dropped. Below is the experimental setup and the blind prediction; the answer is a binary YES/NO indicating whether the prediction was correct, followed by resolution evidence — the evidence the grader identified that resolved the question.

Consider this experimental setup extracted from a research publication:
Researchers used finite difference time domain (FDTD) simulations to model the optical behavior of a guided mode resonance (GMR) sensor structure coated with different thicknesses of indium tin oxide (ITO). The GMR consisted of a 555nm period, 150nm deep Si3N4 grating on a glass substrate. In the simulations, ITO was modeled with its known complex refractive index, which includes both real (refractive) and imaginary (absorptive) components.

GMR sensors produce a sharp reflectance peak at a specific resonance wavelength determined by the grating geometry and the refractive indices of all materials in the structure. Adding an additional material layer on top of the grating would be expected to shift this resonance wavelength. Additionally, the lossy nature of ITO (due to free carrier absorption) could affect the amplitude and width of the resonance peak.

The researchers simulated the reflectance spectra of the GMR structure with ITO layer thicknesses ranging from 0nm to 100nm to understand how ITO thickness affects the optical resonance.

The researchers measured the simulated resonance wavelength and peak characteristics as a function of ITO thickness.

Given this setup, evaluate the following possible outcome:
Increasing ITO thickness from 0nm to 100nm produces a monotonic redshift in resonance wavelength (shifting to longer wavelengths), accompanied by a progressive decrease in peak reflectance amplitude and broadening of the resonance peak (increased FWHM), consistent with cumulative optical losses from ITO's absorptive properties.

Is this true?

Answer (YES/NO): NO